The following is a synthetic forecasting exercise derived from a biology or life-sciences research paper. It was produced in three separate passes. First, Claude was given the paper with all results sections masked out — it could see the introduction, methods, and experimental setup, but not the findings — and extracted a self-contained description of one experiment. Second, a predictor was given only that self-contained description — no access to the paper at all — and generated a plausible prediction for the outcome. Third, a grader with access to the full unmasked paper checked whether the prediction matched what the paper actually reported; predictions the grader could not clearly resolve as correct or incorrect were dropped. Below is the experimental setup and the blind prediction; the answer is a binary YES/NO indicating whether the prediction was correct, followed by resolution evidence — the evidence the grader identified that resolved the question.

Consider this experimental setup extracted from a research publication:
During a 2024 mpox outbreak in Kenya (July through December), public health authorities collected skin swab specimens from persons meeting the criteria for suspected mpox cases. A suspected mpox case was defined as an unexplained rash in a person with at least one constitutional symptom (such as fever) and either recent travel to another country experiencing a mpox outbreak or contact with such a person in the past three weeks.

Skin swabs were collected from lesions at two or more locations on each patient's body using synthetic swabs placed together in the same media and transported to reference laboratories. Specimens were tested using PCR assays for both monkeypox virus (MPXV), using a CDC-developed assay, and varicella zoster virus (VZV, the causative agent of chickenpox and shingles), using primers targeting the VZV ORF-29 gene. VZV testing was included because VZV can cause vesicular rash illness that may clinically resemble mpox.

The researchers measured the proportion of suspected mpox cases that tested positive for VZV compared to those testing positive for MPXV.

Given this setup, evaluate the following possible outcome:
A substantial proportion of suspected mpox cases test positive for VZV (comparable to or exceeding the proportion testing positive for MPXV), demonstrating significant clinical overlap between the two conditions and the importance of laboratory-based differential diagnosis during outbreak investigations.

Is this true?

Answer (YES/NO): YES